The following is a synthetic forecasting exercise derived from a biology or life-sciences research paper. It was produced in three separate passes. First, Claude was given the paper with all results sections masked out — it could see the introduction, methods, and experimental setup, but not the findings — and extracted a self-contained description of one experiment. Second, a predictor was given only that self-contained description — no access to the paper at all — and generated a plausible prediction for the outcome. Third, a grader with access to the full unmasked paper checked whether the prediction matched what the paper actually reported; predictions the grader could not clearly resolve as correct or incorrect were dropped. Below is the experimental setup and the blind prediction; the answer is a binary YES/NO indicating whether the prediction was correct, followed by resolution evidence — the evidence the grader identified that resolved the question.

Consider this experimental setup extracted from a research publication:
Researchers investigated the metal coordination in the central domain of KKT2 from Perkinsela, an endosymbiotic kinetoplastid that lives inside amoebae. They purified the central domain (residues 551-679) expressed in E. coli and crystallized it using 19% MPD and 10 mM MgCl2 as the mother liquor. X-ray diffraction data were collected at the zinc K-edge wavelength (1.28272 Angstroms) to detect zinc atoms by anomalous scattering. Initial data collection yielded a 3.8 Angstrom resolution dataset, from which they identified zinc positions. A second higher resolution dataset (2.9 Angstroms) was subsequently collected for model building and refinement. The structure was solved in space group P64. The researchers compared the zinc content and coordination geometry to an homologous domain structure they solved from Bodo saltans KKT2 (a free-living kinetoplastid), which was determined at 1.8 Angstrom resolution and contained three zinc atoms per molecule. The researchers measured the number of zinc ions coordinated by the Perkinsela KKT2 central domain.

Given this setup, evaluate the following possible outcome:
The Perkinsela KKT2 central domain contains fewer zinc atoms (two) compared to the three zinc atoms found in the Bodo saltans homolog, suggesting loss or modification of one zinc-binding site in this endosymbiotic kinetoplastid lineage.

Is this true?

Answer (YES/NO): YES